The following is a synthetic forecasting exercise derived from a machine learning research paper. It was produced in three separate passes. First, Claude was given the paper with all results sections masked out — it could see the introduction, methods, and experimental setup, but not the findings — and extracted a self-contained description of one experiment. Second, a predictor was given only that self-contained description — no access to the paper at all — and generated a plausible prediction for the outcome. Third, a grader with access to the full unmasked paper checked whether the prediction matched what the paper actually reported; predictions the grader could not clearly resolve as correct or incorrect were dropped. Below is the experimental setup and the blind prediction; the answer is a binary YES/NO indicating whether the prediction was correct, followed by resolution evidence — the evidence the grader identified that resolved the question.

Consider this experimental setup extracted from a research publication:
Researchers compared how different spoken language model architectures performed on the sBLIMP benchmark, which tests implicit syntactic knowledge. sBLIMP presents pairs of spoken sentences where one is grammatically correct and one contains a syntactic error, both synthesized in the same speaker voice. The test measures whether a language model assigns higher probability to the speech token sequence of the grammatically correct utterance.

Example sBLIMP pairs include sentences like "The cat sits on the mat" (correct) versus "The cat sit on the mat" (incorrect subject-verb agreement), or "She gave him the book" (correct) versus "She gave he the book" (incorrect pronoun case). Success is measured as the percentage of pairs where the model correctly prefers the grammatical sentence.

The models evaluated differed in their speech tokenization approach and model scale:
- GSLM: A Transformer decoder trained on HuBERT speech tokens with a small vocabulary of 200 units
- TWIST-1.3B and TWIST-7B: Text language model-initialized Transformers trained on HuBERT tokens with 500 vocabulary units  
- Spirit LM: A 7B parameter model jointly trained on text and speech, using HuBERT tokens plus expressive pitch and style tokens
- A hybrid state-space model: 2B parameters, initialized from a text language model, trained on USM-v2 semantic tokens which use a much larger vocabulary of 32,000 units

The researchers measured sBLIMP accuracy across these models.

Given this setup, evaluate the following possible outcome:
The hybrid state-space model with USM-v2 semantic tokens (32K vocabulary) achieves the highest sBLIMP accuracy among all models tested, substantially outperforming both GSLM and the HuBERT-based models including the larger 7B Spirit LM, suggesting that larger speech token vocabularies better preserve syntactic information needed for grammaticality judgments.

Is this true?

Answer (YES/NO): NO